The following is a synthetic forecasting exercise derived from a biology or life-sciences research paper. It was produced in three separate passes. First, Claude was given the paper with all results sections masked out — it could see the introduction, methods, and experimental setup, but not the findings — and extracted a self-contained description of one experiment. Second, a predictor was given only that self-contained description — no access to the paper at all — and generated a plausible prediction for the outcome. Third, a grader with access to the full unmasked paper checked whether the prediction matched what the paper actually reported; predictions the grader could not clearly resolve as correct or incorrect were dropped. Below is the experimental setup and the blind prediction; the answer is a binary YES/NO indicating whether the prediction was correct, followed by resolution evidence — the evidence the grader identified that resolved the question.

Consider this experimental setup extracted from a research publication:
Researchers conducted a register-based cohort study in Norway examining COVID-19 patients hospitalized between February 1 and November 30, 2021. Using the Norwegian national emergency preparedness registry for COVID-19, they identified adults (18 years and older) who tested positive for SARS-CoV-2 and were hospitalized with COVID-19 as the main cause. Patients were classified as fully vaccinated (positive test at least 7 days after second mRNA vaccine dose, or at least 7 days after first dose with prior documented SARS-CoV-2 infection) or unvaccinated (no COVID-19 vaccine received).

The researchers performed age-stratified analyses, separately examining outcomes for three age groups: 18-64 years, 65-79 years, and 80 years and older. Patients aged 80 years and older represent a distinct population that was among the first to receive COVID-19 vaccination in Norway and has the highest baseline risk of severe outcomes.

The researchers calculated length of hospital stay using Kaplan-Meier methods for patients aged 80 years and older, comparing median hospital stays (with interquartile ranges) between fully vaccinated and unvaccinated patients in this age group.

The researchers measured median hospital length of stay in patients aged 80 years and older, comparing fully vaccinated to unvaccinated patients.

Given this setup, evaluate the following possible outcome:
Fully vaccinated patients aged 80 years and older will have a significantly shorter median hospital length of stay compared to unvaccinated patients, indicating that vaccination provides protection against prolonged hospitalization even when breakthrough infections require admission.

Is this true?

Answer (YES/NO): NO